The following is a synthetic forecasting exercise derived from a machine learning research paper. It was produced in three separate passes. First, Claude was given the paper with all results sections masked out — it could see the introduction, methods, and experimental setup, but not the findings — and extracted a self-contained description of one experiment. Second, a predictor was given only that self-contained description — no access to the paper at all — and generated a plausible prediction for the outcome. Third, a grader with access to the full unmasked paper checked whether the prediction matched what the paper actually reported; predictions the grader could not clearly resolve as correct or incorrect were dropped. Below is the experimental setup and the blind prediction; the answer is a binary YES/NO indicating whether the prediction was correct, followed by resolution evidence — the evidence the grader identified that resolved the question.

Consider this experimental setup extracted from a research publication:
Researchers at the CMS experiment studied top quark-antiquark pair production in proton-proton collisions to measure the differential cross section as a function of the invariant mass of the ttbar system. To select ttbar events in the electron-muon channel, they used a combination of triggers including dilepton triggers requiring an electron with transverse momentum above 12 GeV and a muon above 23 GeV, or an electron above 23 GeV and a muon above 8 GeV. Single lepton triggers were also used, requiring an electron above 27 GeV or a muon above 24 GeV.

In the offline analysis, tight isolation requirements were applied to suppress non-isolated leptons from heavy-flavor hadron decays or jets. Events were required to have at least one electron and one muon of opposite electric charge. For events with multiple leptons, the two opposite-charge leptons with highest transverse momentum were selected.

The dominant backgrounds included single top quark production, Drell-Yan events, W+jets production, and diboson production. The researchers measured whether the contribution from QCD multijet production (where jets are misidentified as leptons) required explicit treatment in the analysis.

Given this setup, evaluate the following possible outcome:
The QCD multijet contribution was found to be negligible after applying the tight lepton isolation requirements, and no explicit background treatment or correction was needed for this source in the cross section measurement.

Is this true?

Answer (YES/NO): YES